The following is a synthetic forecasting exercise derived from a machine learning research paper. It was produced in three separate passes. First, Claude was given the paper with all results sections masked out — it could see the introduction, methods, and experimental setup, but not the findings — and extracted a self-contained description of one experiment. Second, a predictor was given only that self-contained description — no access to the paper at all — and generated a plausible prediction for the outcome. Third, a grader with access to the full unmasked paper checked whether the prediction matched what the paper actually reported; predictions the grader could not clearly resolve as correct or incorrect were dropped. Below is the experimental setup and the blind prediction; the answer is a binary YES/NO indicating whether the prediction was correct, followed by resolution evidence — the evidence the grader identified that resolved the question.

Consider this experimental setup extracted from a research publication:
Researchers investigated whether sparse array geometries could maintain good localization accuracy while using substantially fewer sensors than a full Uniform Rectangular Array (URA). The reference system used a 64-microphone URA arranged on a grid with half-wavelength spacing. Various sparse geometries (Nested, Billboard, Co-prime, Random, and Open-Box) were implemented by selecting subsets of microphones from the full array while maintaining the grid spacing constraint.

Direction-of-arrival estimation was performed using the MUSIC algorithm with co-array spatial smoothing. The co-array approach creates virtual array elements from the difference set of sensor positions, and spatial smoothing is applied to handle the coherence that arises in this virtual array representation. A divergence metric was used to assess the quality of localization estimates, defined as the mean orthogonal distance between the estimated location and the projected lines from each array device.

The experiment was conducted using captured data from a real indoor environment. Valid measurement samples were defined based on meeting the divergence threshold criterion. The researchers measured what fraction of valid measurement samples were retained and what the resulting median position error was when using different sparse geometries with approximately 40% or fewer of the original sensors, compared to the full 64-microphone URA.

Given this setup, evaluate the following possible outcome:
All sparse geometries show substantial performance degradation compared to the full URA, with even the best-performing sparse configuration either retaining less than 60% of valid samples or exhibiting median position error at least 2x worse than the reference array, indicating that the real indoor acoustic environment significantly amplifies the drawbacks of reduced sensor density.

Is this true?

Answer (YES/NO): NO